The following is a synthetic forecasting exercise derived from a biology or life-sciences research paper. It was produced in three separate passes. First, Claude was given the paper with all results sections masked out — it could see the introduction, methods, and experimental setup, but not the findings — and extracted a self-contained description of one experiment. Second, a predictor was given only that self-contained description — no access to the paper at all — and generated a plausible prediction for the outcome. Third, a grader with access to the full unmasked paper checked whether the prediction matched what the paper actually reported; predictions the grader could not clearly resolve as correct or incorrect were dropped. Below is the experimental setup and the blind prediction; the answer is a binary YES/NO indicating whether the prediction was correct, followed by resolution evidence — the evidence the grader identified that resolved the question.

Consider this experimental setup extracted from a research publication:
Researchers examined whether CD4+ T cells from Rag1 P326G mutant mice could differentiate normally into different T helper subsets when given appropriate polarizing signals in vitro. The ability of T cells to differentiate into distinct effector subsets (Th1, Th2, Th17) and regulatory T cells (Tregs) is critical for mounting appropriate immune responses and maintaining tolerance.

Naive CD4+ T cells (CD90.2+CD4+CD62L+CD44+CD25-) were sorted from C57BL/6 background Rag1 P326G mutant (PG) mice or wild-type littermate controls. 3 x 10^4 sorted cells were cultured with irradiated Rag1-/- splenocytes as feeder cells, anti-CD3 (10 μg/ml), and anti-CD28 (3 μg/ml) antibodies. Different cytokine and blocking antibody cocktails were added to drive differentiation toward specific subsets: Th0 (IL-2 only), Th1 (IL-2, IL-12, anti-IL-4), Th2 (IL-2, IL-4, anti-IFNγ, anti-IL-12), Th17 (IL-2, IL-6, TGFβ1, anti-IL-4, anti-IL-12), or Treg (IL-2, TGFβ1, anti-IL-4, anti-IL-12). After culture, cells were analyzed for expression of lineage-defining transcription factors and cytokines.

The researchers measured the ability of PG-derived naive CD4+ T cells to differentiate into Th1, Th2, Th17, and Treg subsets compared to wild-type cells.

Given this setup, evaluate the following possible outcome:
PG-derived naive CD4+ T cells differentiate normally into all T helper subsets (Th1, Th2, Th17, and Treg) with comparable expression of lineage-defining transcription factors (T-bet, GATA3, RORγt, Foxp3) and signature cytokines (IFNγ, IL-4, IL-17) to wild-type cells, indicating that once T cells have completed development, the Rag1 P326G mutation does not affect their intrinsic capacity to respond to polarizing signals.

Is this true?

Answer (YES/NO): YES